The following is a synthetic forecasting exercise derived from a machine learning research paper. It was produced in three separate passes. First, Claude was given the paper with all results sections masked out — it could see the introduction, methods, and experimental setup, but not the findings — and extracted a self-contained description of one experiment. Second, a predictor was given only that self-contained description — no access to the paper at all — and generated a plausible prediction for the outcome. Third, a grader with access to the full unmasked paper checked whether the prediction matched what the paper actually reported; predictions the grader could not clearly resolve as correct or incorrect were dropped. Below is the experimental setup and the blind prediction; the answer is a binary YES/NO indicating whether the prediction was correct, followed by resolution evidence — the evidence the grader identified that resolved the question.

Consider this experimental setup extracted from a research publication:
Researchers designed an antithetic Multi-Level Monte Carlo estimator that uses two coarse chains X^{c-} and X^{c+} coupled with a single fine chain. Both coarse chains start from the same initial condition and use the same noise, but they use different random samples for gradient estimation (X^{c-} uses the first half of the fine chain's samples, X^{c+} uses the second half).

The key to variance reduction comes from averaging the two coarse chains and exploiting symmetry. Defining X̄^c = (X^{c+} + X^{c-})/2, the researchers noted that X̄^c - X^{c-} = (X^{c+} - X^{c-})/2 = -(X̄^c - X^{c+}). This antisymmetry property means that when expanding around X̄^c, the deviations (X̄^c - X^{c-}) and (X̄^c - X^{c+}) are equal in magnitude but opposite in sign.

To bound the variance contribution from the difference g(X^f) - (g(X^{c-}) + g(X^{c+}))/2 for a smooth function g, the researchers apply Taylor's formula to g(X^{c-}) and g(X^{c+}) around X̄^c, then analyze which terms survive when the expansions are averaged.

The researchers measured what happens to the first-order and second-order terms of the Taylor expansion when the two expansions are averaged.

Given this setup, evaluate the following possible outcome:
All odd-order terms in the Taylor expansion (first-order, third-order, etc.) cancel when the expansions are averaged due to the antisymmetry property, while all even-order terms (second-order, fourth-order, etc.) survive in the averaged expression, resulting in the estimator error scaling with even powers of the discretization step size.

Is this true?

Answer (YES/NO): NO